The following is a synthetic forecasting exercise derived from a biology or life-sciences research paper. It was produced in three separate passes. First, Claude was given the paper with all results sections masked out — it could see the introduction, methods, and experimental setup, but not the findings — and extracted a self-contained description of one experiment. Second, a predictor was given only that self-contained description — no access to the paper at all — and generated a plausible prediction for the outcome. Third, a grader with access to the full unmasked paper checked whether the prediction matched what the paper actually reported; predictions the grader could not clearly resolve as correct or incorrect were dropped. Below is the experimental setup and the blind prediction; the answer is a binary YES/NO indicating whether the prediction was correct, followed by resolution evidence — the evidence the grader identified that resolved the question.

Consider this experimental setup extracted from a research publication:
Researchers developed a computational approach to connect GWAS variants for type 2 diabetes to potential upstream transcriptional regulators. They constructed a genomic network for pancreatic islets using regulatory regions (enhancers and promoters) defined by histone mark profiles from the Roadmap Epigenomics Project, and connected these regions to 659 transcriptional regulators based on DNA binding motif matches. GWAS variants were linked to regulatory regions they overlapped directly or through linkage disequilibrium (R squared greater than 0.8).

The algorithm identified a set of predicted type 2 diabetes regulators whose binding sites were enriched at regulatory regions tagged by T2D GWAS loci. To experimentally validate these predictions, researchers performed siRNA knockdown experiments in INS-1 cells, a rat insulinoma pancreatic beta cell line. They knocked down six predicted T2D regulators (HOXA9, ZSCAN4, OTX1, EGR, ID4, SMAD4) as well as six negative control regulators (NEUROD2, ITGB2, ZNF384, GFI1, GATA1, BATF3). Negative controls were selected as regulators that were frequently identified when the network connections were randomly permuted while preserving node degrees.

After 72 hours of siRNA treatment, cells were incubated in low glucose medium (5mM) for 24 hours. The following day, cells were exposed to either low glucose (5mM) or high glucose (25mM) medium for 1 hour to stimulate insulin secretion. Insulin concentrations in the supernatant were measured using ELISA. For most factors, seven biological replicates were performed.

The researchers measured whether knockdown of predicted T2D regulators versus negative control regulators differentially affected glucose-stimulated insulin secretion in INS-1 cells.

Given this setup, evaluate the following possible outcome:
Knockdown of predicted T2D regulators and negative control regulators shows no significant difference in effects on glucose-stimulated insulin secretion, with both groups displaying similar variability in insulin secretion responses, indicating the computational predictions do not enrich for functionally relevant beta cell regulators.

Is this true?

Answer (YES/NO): NO